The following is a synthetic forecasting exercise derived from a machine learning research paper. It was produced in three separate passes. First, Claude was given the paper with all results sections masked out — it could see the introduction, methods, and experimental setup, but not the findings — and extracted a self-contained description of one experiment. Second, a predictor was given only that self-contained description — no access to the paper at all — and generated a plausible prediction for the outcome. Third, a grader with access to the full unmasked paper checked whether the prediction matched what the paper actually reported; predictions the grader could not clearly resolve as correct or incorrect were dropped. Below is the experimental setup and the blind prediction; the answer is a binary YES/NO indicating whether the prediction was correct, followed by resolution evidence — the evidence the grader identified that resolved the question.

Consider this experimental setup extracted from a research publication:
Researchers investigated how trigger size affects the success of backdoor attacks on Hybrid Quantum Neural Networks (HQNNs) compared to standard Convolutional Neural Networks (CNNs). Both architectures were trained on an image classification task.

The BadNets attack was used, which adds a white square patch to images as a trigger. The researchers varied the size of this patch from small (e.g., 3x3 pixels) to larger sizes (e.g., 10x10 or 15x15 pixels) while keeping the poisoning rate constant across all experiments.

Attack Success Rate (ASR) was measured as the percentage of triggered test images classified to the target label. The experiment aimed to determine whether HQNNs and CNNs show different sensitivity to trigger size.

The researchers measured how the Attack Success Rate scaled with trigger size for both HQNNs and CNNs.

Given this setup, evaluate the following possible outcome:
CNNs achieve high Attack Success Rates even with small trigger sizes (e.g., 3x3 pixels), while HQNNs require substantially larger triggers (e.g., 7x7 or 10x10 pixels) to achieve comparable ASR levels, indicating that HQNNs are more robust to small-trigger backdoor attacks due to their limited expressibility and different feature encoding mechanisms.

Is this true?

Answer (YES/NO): NO